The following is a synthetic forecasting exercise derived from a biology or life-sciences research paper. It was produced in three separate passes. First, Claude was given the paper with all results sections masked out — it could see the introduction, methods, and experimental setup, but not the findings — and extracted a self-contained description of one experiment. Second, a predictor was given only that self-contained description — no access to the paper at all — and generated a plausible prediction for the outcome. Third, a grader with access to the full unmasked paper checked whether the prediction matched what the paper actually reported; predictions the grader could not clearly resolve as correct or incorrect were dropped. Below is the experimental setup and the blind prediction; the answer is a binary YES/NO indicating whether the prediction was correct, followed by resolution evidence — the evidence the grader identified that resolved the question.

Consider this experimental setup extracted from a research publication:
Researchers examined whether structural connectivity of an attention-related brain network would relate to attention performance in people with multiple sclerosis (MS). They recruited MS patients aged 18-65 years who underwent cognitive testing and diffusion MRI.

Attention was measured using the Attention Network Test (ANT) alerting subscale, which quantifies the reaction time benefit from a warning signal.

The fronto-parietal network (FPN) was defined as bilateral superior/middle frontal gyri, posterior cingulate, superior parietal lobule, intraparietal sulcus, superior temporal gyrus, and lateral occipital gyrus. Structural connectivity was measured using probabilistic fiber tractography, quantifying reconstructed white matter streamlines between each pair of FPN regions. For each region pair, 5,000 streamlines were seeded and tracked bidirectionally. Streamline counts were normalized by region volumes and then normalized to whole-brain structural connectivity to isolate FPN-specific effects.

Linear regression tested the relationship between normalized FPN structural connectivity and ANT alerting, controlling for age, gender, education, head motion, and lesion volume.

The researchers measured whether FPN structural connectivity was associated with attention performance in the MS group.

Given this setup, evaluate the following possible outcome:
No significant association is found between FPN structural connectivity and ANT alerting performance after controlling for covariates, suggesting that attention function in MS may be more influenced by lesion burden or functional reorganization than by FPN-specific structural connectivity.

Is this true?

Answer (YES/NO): YES